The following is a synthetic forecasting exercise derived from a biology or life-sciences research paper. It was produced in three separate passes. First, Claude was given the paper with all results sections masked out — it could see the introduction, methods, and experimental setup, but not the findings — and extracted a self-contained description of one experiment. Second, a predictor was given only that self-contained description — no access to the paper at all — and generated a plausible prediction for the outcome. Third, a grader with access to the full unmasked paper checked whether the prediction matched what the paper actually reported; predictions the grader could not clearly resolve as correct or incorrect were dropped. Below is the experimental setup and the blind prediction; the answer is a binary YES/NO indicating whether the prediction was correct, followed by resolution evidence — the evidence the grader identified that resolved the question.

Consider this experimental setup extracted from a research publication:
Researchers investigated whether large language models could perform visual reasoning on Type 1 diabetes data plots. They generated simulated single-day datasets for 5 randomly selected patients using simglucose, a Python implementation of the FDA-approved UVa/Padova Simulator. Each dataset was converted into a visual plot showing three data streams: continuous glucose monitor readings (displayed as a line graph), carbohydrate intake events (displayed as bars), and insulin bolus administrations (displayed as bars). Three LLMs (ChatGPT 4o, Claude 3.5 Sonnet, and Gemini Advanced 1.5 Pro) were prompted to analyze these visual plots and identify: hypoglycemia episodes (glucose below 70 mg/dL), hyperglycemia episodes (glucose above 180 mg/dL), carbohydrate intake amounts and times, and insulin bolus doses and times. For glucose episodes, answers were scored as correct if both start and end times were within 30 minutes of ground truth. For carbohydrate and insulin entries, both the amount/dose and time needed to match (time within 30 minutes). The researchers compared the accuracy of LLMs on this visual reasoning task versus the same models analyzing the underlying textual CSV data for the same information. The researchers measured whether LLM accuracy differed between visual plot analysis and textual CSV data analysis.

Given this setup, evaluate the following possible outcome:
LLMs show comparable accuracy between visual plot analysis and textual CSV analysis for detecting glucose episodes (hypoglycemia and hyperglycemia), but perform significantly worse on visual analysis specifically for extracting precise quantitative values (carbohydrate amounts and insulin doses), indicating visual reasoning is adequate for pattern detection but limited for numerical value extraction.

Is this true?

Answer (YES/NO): NO